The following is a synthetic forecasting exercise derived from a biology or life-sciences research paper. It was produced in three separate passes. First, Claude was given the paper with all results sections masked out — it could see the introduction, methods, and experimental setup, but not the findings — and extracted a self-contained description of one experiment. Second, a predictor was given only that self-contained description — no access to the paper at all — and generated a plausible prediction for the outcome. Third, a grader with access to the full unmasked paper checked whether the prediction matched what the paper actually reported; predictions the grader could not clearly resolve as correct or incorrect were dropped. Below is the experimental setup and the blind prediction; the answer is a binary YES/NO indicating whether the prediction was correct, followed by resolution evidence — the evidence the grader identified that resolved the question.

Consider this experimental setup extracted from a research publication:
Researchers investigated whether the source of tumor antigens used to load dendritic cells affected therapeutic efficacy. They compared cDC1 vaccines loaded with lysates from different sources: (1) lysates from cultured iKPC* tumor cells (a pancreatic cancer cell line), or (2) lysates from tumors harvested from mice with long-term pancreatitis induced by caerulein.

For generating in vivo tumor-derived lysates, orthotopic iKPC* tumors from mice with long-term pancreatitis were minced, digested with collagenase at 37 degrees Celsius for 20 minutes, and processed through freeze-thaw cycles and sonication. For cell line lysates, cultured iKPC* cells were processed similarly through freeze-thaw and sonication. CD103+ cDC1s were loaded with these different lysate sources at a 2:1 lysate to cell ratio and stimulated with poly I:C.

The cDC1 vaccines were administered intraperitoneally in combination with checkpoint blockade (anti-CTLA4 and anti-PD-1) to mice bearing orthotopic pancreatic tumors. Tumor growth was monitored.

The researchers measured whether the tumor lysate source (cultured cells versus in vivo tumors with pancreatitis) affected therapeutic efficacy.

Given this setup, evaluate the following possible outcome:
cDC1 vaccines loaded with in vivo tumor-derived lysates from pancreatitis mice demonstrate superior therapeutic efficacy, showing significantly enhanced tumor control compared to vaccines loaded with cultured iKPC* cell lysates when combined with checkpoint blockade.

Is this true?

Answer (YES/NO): NO